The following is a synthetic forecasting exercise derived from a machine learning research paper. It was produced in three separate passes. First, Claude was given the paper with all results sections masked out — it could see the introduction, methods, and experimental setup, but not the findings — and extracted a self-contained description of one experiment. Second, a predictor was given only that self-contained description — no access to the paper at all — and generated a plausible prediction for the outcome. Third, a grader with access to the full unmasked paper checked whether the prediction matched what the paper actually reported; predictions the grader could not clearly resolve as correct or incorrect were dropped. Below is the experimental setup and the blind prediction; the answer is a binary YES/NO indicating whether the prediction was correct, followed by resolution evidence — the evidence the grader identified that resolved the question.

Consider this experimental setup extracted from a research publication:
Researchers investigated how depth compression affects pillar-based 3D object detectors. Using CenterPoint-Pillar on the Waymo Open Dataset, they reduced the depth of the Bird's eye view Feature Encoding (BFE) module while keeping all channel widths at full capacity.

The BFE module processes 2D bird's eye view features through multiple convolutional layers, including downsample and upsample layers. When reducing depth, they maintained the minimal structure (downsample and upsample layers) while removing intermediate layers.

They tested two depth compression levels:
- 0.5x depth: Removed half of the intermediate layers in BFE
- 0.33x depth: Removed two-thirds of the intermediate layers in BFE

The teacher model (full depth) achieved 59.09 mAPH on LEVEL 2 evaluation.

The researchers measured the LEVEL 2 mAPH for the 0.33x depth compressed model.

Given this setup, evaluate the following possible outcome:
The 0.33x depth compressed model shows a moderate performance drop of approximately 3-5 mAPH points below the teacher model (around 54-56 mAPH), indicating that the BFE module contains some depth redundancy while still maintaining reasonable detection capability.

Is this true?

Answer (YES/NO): NO